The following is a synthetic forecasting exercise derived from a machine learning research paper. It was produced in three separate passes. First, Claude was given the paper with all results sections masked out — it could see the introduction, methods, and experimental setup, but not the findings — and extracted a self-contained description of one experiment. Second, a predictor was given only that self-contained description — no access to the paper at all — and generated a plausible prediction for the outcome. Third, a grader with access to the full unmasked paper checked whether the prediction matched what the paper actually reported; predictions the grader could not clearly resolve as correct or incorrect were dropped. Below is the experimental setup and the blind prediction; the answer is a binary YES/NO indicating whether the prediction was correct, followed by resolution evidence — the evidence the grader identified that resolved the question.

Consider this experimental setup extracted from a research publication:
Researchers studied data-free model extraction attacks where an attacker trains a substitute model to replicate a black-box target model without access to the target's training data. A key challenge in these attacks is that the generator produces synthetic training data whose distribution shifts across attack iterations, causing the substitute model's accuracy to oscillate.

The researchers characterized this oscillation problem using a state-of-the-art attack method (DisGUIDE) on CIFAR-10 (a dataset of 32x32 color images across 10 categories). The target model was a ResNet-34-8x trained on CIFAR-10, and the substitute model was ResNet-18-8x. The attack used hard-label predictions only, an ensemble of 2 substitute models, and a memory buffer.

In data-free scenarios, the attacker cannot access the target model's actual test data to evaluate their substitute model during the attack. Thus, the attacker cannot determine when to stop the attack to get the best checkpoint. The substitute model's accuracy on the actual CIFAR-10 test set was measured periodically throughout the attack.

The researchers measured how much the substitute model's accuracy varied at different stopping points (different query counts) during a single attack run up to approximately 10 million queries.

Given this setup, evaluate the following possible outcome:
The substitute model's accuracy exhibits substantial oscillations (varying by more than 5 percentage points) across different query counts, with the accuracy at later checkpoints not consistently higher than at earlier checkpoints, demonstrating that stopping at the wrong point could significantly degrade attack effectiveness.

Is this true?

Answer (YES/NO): YES